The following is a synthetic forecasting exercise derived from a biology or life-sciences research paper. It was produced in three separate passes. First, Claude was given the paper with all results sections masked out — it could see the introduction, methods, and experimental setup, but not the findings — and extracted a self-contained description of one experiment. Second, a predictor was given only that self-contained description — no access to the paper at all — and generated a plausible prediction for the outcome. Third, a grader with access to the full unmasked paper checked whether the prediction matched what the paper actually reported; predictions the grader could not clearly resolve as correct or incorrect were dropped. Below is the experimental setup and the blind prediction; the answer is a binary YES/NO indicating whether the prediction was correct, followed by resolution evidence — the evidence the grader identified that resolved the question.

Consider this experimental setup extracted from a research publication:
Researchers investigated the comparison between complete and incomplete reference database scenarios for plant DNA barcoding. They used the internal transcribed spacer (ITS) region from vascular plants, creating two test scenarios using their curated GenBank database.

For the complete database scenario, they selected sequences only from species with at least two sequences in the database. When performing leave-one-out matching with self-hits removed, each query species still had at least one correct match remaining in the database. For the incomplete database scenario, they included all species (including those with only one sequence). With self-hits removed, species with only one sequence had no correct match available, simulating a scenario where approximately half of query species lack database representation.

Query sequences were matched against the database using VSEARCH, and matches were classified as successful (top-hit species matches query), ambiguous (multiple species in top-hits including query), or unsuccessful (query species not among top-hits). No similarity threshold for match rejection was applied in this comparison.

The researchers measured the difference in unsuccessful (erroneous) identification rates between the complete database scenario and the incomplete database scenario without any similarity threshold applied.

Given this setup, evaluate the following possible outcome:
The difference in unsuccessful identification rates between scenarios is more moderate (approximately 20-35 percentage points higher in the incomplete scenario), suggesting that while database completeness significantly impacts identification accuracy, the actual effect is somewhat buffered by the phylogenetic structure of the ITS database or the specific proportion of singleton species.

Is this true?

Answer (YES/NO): NO